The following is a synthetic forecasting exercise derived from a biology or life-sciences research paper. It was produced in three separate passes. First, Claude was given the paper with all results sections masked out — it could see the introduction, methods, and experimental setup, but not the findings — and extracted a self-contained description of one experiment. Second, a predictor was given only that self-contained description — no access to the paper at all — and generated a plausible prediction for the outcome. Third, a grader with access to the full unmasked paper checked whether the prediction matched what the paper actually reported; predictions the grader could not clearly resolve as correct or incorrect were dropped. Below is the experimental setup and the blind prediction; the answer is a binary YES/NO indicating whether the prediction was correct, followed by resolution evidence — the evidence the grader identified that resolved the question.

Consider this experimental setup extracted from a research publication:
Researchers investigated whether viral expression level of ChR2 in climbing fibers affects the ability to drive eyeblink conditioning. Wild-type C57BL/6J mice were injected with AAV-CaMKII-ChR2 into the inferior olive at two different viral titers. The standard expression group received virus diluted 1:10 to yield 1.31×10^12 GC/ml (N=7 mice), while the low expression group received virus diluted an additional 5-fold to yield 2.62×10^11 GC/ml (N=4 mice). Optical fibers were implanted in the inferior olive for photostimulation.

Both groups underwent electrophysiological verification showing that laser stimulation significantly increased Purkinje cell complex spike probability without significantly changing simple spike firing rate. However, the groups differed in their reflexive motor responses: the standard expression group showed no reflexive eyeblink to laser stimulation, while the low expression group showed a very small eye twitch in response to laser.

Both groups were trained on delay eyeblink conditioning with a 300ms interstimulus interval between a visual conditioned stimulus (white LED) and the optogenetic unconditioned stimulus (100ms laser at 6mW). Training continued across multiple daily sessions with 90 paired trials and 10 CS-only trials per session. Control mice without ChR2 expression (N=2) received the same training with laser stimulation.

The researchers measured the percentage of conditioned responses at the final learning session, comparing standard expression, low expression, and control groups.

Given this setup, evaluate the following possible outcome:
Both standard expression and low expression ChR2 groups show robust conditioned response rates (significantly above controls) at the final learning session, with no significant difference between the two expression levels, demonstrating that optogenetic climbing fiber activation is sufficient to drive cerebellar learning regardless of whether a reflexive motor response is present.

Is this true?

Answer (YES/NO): YES